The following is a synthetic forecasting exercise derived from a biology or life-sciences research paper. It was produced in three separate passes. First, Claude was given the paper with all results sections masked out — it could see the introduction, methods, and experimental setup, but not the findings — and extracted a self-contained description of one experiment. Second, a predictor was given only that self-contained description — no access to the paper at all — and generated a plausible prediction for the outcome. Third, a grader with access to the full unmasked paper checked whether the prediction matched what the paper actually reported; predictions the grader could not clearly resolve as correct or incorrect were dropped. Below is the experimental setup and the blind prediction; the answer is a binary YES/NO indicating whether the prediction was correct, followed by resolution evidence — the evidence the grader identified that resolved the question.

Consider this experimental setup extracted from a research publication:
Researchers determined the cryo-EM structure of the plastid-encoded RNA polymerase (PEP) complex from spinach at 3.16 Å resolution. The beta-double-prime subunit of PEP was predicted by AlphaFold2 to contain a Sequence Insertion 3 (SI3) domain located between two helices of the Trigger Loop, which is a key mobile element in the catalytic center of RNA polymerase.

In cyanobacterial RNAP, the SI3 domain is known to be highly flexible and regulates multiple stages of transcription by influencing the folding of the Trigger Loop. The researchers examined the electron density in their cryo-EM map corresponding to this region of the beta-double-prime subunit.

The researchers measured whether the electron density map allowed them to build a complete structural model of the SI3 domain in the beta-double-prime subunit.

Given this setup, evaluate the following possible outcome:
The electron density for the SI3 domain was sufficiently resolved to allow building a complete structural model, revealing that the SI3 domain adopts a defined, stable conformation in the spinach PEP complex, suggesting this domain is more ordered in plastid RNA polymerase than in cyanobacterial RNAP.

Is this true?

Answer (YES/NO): NO